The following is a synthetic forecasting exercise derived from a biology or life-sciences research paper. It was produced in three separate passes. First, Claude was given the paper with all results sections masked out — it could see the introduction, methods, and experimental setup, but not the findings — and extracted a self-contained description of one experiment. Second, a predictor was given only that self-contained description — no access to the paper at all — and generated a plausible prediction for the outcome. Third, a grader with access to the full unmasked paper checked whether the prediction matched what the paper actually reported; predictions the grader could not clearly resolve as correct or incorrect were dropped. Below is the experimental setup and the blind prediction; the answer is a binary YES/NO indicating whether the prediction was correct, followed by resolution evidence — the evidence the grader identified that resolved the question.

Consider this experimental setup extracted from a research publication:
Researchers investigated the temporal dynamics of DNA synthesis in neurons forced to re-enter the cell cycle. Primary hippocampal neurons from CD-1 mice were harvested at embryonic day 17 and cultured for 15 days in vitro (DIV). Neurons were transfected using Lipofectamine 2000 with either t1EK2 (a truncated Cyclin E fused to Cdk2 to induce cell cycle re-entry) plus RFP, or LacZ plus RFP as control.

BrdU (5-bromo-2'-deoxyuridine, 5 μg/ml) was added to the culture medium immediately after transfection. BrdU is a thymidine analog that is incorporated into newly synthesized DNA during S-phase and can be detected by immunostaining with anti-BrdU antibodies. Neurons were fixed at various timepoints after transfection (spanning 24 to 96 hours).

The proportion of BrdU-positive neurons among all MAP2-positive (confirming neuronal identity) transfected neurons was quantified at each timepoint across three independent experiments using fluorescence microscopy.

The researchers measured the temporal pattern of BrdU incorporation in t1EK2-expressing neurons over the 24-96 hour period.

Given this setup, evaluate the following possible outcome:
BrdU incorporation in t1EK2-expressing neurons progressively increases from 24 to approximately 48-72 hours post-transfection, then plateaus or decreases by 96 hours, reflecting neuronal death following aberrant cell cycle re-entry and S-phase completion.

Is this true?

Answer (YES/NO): NO